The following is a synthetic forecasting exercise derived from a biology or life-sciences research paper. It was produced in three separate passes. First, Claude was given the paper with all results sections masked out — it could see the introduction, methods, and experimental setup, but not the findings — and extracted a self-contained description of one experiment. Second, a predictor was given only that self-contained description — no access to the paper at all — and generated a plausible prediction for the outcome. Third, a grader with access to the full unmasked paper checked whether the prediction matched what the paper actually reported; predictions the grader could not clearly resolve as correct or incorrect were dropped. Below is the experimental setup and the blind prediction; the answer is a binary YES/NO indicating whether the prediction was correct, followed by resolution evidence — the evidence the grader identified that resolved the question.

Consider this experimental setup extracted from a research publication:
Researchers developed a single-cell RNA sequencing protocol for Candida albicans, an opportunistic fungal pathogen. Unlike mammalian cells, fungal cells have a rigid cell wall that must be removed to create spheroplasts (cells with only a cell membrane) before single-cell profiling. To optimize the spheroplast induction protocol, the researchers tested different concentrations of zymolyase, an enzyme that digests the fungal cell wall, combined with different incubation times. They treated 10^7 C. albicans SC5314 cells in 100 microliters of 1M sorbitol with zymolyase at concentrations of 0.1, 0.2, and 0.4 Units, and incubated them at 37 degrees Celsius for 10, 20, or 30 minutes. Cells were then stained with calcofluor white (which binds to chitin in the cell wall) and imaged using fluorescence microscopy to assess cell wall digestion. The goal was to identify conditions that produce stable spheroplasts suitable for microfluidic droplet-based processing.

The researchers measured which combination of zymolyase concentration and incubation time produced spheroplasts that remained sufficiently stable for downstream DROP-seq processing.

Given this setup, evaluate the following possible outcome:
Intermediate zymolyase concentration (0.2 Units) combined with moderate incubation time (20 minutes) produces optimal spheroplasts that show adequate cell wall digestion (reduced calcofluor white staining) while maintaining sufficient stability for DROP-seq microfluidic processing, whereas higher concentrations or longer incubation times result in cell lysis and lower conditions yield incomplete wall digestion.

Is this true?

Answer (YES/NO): NO